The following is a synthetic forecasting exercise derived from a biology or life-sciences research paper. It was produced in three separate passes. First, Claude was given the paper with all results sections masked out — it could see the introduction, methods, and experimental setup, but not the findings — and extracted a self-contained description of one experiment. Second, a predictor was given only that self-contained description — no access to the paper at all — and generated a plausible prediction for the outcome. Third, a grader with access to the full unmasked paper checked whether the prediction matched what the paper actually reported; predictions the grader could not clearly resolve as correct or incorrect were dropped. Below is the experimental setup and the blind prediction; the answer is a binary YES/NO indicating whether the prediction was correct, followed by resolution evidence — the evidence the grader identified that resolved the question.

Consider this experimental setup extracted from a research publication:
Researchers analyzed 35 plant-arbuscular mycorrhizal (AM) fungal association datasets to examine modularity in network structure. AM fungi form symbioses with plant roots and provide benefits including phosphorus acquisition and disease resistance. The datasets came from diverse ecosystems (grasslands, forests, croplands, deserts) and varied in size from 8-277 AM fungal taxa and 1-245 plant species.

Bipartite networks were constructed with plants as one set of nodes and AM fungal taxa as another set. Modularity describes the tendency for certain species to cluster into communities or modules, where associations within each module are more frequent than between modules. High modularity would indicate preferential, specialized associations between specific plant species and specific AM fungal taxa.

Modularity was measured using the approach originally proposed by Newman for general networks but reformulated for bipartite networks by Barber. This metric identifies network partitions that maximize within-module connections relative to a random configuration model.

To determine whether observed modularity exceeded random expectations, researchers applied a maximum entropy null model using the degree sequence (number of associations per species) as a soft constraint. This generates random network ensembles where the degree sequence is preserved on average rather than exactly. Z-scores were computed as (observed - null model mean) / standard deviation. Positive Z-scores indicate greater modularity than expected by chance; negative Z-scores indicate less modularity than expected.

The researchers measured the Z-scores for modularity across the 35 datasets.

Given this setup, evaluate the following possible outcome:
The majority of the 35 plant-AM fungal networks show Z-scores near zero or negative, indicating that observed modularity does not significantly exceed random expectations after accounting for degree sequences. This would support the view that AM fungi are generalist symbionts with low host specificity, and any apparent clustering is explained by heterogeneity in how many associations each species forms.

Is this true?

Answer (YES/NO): NO